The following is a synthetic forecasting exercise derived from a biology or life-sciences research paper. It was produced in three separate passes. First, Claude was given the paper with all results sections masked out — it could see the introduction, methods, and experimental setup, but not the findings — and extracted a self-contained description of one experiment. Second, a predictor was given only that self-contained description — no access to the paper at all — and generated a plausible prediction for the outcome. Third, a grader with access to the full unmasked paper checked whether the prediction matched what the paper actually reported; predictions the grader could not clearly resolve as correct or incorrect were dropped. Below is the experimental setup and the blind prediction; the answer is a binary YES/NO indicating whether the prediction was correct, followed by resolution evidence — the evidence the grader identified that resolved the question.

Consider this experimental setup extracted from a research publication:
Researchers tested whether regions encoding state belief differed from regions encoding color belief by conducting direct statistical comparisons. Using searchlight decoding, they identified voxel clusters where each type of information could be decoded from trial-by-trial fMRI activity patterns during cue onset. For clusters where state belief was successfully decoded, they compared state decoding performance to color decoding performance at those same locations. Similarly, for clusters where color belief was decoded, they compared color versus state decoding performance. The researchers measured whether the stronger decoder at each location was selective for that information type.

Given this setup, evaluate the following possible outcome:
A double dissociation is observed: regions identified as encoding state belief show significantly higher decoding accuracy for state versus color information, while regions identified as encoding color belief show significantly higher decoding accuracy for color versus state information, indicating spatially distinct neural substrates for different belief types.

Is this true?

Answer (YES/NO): YES